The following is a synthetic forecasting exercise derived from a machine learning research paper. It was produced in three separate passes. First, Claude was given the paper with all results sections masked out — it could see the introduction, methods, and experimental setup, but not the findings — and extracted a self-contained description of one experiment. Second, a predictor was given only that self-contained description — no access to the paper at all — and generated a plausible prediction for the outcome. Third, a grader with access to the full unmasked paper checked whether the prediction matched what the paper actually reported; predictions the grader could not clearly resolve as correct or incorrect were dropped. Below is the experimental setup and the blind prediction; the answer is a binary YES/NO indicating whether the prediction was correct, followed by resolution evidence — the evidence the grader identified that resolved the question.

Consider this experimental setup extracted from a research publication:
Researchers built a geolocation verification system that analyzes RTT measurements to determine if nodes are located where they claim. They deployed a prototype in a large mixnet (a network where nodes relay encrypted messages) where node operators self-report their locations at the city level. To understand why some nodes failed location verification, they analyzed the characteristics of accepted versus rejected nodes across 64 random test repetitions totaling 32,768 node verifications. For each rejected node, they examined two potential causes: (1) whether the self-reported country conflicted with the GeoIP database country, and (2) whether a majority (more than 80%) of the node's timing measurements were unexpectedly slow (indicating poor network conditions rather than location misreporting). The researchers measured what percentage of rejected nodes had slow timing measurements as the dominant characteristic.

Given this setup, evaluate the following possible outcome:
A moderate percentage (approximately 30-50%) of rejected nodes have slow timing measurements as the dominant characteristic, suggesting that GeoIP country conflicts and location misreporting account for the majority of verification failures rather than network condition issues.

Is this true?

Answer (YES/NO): NO